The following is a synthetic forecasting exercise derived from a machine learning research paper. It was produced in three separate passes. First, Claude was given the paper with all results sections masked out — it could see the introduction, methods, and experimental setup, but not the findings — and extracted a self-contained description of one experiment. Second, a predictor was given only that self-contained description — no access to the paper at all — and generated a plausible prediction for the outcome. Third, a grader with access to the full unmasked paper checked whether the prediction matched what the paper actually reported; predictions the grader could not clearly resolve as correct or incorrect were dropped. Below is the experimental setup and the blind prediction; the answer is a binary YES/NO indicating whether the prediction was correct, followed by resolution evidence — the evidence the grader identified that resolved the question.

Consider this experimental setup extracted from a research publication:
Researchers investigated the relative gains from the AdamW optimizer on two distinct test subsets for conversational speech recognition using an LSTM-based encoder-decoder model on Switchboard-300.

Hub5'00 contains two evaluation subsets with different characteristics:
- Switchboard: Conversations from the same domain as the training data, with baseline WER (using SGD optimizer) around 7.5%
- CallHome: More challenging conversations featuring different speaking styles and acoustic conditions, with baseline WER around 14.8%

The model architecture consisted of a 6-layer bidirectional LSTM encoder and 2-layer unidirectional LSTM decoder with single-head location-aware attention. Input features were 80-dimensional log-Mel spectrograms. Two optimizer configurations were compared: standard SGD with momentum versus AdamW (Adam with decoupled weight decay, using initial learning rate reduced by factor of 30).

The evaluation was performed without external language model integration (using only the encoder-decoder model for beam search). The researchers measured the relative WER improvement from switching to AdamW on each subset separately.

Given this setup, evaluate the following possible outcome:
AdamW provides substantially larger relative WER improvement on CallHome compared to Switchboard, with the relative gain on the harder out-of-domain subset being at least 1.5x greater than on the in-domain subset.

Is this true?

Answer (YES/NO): NO